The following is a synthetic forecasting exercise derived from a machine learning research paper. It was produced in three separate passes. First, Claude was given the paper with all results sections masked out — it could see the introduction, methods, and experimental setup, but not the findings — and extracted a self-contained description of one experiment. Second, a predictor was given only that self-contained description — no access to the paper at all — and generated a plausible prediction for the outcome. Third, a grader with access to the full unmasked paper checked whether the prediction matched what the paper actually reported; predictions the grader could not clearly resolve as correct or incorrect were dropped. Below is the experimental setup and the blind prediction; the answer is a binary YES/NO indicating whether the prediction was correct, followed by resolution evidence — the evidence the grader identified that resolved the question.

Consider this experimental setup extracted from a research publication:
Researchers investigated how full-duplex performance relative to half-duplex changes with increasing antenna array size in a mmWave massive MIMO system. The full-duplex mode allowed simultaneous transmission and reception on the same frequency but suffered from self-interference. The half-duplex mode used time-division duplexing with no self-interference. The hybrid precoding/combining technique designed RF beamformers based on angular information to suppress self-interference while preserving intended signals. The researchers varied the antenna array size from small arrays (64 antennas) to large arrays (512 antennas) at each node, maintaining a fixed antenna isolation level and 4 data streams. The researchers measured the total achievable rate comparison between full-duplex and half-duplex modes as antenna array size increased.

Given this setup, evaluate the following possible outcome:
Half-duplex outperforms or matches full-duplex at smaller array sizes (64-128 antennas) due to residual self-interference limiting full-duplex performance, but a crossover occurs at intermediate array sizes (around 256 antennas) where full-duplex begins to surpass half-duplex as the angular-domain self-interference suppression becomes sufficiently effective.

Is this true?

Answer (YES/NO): NO